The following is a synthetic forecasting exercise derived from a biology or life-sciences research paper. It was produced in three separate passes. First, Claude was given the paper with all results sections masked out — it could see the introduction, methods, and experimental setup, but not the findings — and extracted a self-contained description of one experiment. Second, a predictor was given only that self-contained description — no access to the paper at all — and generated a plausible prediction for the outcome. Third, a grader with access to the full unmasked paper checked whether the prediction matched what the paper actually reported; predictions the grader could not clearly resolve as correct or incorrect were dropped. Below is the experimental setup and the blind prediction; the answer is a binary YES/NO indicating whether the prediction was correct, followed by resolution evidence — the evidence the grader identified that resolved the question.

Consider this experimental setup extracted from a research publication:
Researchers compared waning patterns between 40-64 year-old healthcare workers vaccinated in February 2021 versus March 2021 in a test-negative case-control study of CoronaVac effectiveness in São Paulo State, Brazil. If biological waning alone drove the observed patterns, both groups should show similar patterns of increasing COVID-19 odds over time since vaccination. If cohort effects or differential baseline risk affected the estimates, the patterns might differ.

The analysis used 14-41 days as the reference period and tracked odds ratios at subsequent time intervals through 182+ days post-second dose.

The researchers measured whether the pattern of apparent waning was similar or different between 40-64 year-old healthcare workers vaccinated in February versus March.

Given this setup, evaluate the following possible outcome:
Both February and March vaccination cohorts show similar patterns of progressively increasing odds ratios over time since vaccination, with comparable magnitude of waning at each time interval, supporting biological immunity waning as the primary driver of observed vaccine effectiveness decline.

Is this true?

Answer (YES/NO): NO